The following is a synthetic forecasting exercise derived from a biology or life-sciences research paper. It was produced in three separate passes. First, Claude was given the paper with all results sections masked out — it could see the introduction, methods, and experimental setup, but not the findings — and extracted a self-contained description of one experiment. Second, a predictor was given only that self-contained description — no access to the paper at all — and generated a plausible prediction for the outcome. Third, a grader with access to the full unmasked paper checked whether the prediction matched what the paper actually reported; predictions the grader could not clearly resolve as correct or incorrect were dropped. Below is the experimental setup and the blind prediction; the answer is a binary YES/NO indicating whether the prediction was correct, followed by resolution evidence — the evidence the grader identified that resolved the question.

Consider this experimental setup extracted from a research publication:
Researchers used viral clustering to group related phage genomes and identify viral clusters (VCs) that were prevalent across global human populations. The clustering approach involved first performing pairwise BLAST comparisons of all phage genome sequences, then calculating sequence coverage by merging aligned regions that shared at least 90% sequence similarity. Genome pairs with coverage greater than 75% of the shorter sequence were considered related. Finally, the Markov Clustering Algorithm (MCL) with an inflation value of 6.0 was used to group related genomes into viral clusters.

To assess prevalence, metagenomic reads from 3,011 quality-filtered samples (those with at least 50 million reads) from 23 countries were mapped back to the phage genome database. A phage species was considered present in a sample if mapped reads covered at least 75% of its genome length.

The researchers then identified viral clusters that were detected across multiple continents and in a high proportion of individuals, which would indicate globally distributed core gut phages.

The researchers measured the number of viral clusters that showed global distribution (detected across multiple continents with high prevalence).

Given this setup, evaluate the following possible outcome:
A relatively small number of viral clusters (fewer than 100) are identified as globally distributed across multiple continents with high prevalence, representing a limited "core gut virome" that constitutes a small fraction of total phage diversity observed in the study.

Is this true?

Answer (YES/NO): NO